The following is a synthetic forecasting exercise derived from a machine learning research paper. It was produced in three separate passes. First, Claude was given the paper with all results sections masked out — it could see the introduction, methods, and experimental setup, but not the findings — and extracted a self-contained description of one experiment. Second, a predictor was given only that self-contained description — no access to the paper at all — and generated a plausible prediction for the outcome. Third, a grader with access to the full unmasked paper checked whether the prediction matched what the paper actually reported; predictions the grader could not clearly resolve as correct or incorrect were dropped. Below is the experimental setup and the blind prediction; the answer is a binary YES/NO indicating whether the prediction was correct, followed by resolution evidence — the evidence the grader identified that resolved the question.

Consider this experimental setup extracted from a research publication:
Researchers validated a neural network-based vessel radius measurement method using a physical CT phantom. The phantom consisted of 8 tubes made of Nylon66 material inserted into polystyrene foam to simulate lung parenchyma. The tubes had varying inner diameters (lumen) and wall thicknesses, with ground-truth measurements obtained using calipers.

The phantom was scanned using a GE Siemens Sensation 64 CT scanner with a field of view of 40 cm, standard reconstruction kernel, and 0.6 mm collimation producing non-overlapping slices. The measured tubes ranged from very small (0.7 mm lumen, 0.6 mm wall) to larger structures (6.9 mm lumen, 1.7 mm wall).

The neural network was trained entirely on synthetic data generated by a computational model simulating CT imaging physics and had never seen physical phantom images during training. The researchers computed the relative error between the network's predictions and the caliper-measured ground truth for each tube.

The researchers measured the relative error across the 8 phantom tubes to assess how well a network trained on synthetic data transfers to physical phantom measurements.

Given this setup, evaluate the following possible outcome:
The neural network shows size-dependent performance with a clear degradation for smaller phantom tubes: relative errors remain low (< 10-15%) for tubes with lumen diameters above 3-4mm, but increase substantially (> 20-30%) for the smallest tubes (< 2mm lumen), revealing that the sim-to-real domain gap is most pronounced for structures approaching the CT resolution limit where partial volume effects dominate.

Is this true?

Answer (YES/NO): NO